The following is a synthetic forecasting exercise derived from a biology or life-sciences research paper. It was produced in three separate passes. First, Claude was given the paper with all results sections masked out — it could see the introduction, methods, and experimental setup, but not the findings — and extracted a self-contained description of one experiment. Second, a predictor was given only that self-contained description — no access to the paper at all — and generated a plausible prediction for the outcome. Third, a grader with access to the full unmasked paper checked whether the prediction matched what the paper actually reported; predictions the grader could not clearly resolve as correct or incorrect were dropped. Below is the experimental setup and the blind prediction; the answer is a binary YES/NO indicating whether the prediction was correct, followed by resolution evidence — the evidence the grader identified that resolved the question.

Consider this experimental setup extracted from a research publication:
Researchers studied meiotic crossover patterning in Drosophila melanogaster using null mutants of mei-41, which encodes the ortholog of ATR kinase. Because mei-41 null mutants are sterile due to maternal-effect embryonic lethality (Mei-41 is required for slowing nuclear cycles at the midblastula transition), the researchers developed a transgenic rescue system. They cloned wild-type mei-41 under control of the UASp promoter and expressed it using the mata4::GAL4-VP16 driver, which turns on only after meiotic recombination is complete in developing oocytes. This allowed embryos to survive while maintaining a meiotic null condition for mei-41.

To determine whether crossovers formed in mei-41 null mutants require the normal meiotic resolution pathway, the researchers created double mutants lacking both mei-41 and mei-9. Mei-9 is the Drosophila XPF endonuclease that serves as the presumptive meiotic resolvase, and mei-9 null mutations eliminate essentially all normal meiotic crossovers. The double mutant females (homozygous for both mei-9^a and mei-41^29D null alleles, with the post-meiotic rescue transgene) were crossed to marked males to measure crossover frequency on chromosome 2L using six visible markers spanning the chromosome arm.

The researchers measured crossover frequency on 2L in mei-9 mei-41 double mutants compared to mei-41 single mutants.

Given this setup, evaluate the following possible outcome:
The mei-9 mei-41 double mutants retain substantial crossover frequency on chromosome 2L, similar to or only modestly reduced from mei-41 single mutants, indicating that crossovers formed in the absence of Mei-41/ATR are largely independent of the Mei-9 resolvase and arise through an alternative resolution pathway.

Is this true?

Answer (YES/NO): YES